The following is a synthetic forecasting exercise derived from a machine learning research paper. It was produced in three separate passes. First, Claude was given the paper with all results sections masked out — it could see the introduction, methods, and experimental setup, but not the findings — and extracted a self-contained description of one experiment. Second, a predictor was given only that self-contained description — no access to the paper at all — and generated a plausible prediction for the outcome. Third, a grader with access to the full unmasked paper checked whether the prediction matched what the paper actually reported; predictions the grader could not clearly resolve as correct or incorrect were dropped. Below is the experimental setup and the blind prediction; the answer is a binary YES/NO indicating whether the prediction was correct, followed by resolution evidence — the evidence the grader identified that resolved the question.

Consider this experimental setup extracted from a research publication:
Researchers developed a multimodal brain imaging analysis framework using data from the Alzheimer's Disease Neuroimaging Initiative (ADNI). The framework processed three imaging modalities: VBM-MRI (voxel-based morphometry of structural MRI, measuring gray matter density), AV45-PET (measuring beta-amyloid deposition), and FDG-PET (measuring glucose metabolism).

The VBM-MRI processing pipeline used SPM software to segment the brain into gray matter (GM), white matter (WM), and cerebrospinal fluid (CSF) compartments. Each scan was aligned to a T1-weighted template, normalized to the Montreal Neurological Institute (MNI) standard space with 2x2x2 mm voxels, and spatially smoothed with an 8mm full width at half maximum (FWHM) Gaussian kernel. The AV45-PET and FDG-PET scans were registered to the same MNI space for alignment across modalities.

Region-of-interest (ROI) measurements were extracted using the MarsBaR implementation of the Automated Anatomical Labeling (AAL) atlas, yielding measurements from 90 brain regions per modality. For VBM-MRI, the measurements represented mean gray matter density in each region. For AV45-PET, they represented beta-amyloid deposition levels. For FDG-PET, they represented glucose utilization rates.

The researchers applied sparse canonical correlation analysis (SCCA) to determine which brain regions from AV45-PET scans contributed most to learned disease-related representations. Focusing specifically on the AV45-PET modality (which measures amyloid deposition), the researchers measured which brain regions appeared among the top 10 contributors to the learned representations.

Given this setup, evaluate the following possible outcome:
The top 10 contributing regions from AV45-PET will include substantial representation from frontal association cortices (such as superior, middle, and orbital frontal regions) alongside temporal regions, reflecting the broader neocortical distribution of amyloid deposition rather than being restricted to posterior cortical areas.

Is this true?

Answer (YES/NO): NO